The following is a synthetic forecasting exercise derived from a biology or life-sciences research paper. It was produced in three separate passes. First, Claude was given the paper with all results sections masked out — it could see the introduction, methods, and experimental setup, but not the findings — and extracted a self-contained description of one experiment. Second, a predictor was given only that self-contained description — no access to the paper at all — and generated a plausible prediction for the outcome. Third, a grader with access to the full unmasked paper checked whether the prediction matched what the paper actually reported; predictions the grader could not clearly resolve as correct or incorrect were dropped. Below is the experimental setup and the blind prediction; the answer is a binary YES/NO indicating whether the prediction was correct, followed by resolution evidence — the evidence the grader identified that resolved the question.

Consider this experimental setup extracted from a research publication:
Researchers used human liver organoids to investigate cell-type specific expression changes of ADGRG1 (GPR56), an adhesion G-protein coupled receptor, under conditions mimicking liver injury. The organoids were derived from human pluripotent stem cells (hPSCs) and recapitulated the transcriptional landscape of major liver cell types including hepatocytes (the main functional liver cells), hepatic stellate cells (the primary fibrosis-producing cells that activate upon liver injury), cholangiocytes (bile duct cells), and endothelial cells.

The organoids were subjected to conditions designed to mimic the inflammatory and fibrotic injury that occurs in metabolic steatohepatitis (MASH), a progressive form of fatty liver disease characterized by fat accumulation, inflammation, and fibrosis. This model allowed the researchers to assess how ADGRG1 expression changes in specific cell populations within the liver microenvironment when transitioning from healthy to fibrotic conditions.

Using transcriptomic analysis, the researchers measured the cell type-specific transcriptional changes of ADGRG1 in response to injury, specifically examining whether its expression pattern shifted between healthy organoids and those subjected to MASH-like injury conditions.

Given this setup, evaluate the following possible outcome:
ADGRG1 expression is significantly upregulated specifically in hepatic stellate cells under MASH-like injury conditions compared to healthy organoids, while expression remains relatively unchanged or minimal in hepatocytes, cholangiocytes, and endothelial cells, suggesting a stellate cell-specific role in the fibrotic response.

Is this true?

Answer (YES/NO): NO